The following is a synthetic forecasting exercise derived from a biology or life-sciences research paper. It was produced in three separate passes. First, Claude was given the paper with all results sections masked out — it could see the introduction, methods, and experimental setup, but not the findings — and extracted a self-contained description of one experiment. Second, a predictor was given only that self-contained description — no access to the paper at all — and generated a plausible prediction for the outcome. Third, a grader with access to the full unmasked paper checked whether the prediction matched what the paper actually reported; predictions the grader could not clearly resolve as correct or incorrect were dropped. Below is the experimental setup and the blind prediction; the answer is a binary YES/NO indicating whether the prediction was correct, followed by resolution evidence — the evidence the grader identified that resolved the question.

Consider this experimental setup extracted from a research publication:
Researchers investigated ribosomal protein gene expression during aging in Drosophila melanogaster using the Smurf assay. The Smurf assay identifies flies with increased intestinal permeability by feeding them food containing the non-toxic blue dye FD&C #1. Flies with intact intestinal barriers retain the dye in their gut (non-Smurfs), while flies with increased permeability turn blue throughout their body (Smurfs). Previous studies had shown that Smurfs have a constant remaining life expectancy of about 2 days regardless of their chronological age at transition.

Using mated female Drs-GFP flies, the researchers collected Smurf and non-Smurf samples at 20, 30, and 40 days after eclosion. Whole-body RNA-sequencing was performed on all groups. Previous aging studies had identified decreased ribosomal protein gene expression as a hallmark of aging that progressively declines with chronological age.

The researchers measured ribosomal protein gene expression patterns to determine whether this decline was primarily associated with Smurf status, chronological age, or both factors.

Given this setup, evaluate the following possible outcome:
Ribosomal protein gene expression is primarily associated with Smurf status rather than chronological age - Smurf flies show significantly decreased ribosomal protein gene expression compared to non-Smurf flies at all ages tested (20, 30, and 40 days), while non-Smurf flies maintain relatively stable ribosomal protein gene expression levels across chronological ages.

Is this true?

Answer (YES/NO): NO